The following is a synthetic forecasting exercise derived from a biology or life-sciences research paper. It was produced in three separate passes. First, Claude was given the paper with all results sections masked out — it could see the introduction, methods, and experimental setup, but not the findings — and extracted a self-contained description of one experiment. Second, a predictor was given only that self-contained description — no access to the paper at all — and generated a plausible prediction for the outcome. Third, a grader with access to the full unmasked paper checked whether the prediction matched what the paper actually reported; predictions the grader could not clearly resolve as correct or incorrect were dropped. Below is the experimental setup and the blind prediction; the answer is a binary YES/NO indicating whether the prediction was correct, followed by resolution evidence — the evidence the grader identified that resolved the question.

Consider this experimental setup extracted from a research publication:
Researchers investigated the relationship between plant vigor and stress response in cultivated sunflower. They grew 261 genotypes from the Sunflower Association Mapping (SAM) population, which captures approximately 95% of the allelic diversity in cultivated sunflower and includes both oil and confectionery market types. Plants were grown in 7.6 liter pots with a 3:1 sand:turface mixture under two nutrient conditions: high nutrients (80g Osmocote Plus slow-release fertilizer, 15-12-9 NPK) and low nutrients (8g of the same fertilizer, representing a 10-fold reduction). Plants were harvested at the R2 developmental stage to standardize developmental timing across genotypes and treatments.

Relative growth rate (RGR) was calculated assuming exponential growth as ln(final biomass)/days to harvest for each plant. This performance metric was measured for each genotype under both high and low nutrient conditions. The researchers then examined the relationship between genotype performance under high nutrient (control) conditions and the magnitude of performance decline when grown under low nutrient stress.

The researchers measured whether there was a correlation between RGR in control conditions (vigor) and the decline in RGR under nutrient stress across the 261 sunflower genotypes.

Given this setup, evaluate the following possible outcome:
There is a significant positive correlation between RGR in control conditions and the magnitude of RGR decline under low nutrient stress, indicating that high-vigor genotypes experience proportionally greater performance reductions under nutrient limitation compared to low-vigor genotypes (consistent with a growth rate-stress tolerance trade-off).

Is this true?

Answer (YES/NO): NO